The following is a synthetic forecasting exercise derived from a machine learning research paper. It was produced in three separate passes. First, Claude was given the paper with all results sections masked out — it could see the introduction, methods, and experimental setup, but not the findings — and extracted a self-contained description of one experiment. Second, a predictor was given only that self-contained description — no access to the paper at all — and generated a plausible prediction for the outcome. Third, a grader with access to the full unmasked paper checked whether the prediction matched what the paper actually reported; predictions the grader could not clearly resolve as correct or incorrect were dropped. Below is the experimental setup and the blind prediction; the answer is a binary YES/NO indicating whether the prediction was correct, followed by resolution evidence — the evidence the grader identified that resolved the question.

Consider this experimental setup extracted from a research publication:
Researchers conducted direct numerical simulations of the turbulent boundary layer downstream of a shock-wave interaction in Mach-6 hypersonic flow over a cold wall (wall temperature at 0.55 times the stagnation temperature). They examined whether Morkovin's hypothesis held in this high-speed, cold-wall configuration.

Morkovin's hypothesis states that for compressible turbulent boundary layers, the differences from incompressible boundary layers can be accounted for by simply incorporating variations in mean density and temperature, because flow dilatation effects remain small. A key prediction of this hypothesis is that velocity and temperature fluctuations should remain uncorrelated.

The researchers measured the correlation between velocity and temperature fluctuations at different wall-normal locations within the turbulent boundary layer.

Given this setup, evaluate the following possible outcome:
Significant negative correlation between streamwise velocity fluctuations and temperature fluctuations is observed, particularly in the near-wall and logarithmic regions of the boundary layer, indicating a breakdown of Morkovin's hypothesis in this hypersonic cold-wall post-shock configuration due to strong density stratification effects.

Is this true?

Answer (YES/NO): NO